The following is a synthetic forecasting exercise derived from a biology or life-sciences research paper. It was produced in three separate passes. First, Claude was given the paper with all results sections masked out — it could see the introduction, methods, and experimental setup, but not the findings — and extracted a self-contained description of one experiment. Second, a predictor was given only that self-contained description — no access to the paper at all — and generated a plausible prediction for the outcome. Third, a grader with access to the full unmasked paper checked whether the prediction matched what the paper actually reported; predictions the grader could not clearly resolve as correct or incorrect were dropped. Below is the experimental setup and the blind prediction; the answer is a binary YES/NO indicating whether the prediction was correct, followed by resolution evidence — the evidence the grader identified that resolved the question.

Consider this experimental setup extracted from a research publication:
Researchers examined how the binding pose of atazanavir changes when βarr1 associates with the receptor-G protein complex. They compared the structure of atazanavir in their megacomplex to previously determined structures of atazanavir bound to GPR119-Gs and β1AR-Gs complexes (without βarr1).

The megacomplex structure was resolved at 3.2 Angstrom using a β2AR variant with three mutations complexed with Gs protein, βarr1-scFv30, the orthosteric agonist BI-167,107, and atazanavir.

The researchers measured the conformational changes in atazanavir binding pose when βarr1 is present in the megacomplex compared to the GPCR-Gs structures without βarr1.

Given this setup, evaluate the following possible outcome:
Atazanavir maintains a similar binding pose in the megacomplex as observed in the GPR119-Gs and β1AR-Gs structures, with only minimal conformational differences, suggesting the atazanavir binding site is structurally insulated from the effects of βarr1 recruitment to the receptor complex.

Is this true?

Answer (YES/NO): NO